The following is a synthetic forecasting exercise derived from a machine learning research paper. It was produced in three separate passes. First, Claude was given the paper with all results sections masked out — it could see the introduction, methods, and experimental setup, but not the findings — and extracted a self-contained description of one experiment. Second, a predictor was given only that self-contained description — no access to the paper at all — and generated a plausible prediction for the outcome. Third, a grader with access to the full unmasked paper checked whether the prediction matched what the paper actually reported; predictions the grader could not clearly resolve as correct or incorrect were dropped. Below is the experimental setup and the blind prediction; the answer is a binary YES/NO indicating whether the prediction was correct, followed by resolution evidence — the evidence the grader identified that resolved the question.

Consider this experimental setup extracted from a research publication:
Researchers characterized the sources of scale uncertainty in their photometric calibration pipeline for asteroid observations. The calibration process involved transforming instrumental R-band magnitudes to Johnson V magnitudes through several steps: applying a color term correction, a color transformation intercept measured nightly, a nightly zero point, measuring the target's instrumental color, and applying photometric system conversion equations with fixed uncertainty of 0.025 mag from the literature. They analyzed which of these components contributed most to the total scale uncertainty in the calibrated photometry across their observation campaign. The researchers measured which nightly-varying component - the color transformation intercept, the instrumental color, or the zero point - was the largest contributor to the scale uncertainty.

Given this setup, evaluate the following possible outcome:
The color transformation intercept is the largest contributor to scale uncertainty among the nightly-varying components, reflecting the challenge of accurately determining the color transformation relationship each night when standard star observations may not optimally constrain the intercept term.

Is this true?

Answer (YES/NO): NO